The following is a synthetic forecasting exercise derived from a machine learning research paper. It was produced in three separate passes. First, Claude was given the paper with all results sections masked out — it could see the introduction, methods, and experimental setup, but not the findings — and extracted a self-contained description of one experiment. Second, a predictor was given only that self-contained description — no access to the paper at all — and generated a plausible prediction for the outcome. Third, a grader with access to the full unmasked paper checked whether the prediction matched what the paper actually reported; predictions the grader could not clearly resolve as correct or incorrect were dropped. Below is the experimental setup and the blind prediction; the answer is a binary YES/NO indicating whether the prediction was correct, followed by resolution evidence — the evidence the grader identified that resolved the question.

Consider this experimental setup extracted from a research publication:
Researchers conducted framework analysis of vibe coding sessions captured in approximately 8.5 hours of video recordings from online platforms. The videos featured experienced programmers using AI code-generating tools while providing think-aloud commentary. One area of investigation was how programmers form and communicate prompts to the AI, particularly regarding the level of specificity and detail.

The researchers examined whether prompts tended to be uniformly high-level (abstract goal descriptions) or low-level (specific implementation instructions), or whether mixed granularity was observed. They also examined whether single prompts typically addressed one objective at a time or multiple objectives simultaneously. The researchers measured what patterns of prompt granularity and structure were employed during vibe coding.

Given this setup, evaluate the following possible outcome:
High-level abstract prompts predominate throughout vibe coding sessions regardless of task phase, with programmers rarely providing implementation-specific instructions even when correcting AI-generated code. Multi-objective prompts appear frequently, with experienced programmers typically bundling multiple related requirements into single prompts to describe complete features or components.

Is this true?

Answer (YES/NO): NO